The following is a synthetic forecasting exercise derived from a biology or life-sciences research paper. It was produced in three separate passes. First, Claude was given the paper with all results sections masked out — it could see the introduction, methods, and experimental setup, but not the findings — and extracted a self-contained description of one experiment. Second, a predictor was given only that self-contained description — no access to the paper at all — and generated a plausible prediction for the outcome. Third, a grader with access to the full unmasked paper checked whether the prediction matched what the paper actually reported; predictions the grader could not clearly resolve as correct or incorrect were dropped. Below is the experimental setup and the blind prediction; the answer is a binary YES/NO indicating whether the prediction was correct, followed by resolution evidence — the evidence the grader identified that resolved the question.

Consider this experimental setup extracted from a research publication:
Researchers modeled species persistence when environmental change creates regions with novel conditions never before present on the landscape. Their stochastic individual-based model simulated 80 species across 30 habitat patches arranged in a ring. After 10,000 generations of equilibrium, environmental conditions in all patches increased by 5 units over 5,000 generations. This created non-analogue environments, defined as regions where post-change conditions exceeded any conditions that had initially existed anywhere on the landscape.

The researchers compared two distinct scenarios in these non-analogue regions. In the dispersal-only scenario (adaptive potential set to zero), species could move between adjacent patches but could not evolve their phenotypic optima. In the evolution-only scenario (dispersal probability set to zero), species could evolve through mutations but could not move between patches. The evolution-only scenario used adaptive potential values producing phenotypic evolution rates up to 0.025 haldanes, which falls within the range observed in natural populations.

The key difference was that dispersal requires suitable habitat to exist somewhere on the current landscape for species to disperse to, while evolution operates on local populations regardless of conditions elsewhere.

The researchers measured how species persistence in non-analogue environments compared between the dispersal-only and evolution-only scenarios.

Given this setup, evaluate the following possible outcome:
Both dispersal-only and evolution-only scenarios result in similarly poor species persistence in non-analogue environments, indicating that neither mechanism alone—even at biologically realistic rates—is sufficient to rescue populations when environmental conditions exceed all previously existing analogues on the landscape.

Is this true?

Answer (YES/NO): NO